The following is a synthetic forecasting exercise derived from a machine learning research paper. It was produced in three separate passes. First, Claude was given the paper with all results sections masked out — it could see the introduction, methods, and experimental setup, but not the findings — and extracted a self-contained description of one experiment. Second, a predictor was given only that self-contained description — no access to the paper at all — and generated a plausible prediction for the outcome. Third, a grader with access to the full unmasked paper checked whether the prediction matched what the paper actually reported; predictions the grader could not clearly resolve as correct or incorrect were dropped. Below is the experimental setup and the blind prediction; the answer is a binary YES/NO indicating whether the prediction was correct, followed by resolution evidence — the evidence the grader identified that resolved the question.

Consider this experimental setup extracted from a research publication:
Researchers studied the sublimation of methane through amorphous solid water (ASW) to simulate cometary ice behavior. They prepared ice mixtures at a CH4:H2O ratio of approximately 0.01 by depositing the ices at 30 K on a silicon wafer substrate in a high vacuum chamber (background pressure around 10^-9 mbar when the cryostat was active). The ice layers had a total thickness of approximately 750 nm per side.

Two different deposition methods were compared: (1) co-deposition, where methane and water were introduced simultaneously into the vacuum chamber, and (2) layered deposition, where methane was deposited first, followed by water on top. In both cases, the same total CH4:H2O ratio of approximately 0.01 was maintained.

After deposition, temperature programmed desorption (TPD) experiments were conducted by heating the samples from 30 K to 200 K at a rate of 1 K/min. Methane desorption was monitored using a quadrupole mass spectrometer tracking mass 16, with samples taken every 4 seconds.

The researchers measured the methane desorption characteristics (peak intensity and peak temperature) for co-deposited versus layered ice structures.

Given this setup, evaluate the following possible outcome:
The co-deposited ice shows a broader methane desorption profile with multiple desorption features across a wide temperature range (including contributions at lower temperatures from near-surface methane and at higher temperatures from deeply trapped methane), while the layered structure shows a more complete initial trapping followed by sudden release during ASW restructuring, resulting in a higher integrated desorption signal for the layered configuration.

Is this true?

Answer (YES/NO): NO